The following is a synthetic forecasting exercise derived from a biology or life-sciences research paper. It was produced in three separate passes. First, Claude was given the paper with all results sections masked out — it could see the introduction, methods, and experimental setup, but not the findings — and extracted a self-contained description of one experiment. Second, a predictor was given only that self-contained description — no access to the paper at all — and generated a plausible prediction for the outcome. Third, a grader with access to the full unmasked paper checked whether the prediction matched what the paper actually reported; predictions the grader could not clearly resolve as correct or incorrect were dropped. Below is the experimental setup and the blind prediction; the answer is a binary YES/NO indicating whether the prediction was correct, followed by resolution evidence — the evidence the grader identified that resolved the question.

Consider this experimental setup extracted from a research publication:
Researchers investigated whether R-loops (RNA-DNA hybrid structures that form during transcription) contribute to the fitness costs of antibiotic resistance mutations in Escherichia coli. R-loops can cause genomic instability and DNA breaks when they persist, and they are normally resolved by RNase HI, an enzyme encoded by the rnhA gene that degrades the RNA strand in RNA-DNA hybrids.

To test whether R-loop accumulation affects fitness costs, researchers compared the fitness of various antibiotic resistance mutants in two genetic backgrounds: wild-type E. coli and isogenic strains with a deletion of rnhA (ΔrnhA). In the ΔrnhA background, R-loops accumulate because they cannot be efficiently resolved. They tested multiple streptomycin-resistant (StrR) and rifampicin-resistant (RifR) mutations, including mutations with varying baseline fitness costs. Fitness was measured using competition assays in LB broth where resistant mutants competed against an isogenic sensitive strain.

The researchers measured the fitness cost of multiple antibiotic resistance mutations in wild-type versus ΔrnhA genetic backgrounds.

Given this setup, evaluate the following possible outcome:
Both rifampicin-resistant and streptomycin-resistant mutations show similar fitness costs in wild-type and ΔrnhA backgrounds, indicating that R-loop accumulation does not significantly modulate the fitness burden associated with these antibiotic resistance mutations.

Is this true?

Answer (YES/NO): NO